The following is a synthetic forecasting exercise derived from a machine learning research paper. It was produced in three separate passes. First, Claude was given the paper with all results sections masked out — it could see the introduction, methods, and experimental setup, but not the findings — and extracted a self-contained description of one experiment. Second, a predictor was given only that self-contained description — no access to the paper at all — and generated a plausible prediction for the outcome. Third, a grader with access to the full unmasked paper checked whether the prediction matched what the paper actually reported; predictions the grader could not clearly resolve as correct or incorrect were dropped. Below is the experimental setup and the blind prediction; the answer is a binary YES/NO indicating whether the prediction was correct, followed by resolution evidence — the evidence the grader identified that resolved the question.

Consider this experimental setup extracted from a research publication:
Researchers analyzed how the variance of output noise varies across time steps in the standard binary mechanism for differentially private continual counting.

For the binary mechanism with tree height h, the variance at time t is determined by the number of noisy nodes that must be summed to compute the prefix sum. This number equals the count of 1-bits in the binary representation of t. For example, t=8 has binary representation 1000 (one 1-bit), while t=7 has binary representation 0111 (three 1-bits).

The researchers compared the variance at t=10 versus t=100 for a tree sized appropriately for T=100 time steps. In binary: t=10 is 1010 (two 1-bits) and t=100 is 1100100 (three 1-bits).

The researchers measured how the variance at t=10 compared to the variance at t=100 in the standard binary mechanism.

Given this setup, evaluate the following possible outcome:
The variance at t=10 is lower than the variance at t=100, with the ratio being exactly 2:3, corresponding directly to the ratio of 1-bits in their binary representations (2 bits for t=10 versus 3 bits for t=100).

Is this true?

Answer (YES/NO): YES